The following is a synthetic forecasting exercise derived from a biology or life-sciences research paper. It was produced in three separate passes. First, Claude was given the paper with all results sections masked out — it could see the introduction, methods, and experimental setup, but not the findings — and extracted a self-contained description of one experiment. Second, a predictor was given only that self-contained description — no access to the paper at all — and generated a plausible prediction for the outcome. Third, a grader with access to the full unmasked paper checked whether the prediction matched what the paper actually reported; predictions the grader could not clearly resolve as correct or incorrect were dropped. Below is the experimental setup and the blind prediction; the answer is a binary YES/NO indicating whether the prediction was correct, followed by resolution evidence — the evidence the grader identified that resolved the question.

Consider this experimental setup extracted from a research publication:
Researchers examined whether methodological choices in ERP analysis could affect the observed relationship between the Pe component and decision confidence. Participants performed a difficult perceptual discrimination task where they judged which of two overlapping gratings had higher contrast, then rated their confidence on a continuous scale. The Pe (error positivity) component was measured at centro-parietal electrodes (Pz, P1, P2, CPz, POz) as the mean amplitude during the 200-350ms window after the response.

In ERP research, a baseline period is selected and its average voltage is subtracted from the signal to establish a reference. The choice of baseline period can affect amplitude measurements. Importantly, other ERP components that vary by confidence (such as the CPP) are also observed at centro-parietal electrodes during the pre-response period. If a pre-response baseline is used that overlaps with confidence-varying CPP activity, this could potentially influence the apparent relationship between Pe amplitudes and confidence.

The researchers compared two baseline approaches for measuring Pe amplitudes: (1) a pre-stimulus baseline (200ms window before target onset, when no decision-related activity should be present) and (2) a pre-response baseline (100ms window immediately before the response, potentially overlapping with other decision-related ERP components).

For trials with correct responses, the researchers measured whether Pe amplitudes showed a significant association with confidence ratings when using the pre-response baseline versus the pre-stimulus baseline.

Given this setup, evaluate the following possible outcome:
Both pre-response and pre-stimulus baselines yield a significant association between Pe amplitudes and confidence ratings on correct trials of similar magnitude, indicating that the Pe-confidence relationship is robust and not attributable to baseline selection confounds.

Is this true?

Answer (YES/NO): NO